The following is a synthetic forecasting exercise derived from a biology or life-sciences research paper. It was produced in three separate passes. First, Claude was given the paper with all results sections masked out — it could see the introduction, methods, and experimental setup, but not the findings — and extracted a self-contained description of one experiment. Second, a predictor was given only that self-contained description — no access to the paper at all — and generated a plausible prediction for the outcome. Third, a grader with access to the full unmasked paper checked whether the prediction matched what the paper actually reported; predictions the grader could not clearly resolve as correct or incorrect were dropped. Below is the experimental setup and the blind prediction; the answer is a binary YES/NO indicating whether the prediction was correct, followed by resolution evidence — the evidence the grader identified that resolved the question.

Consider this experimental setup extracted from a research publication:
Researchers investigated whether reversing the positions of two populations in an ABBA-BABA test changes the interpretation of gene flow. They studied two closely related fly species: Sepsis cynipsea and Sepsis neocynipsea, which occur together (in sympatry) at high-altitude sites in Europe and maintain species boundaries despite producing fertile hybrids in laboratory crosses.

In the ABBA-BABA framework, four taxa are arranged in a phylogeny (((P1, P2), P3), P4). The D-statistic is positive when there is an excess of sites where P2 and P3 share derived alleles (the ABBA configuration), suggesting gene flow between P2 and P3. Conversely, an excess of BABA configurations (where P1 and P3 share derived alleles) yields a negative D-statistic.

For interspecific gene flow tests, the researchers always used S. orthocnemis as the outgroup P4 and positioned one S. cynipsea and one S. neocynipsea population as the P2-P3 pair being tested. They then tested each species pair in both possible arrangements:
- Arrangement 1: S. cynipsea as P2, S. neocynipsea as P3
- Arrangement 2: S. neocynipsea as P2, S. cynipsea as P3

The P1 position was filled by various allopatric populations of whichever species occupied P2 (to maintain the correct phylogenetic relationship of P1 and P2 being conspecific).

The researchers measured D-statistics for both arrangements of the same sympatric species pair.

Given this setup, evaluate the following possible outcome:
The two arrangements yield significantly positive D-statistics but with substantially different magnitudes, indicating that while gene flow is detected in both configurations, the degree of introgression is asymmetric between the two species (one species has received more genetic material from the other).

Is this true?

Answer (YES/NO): NO